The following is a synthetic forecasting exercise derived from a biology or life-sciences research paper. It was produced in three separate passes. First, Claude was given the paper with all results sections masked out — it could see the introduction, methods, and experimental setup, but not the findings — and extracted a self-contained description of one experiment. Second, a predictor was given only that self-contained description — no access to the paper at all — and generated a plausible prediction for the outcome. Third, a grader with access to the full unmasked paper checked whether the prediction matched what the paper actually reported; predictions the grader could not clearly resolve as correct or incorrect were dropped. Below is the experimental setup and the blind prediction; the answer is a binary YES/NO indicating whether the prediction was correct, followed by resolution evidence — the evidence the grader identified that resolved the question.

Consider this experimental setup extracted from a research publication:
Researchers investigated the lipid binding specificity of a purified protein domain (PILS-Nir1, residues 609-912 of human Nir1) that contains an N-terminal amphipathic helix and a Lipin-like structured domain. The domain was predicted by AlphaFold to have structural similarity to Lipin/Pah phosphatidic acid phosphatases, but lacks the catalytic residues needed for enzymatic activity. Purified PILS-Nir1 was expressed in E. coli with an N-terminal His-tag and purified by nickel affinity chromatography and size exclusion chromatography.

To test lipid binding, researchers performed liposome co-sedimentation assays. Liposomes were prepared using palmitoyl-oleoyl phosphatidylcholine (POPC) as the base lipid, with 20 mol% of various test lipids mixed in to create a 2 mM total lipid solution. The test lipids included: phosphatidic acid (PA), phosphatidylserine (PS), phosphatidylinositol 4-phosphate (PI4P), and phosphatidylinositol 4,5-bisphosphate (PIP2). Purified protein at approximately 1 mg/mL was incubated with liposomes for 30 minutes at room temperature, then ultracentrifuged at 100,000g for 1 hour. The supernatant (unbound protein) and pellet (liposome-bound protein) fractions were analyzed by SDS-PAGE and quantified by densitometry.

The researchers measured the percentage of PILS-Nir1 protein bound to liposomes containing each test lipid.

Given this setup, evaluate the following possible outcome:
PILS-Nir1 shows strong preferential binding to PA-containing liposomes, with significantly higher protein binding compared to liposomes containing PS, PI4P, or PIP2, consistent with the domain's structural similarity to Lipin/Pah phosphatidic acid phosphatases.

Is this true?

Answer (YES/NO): NO